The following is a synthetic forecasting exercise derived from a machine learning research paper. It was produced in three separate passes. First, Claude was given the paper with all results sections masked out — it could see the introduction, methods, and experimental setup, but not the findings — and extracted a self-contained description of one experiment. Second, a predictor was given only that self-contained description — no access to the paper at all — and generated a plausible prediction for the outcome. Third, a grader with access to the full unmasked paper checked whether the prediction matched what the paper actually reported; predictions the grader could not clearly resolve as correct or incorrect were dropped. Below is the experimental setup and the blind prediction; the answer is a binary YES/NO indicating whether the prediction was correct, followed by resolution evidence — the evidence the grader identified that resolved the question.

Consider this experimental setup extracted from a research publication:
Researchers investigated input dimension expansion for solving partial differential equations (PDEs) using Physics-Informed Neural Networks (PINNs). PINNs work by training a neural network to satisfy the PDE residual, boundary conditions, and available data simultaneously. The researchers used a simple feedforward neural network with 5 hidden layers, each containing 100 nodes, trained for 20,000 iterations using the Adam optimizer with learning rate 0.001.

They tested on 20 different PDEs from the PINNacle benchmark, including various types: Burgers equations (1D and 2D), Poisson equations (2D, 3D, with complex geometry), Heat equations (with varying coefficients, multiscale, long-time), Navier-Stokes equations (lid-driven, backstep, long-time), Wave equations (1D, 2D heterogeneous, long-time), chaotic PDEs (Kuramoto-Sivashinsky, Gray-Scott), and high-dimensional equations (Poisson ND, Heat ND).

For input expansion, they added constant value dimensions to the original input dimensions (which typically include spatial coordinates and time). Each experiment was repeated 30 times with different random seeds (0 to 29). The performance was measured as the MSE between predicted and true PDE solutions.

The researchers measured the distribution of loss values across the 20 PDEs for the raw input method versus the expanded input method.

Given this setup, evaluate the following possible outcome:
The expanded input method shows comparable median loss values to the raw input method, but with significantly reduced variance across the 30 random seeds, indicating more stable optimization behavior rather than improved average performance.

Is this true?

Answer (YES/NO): NO